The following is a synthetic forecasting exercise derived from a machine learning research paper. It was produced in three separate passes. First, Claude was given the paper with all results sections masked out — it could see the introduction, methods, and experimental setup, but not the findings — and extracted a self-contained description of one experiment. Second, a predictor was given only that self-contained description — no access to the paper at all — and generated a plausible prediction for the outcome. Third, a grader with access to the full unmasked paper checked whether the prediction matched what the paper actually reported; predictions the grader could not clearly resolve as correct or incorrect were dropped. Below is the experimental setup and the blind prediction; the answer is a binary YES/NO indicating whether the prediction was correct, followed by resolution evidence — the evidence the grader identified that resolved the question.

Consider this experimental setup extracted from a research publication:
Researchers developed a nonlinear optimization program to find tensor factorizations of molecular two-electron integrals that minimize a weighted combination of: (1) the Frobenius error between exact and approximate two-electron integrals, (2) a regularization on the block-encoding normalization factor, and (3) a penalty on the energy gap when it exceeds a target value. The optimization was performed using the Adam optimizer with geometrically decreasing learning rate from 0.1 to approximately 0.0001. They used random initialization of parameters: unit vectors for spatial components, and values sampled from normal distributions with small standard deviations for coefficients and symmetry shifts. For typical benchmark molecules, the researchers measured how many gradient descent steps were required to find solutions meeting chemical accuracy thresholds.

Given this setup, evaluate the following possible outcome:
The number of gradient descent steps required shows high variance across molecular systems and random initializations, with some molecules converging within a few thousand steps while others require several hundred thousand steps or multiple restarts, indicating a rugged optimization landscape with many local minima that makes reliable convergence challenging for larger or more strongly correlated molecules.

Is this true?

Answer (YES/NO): NO